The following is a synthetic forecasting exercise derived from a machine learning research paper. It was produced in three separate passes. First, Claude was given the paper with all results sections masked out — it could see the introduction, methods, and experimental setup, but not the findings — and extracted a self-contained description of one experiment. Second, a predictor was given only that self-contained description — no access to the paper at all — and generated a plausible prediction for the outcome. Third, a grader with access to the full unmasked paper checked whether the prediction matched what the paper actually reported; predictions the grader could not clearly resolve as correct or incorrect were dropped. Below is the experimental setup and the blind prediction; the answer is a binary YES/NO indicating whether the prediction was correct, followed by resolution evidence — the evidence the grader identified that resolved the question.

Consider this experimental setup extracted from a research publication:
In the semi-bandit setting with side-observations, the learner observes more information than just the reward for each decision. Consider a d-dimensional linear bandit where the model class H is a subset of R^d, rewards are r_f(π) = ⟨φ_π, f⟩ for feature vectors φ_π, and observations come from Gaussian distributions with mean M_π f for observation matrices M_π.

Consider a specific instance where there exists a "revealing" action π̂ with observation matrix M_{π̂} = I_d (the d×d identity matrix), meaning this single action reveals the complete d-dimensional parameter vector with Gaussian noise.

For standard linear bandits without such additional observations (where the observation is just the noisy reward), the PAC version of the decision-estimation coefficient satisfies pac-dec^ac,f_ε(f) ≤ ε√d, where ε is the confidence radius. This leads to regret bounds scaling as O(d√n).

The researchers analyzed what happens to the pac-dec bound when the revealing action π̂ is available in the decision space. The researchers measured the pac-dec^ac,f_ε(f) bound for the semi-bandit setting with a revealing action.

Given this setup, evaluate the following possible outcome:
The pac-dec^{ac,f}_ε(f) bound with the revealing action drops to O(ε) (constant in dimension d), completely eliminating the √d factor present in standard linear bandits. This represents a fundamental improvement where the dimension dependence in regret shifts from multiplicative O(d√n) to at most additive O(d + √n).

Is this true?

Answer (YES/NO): NO